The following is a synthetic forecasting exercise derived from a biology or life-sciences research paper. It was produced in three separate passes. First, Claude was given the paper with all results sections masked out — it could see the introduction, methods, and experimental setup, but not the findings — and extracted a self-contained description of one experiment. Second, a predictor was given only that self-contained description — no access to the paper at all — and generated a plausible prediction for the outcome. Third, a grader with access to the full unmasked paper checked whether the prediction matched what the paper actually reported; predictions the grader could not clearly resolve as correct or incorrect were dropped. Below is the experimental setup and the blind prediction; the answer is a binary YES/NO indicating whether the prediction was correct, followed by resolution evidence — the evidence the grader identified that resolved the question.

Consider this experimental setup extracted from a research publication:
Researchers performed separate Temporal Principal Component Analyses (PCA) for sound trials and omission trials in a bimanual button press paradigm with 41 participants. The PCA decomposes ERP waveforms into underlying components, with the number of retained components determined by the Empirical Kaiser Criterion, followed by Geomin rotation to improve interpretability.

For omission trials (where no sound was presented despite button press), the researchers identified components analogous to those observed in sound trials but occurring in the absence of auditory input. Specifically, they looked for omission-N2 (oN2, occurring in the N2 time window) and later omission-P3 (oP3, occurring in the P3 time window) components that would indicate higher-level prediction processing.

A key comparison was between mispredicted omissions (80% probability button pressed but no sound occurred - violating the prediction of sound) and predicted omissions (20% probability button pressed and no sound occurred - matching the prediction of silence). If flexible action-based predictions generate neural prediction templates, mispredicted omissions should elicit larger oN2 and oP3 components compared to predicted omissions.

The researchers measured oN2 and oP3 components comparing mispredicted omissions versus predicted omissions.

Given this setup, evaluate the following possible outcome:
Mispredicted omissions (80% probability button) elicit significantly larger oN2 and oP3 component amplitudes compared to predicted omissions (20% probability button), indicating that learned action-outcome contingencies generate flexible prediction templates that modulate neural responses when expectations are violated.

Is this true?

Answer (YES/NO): YES